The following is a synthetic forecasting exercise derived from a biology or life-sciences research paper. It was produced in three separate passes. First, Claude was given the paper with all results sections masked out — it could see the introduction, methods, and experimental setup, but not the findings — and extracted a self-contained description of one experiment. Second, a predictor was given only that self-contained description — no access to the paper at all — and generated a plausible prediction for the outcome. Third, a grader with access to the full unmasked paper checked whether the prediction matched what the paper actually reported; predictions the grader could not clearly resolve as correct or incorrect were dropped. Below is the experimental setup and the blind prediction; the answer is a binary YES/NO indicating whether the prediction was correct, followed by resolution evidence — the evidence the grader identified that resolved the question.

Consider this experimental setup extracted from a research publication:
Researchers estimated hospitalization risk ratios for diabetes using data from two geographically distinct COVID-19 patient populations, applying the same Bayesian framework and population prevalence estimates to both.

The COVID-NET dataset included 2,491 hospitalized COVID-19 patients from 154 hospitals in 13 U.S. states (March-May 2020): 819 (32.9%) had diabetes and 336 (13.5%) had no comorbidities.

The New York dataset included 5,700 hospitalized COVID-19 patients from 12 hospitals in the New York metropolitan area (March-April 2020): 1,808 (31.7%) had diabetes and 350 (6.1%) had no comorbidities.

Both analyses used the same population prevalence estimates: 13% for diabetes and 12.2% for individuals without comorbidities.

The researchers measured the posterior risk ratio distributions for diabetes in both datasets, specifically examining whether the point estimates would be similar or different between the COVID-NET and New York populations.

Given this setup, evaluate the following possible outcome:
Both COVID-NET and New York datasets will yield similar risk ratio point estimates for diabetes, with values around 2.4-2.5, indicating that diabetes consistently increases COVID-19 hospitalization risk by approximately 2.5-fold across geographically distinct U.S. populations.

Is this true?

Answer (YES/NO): NO